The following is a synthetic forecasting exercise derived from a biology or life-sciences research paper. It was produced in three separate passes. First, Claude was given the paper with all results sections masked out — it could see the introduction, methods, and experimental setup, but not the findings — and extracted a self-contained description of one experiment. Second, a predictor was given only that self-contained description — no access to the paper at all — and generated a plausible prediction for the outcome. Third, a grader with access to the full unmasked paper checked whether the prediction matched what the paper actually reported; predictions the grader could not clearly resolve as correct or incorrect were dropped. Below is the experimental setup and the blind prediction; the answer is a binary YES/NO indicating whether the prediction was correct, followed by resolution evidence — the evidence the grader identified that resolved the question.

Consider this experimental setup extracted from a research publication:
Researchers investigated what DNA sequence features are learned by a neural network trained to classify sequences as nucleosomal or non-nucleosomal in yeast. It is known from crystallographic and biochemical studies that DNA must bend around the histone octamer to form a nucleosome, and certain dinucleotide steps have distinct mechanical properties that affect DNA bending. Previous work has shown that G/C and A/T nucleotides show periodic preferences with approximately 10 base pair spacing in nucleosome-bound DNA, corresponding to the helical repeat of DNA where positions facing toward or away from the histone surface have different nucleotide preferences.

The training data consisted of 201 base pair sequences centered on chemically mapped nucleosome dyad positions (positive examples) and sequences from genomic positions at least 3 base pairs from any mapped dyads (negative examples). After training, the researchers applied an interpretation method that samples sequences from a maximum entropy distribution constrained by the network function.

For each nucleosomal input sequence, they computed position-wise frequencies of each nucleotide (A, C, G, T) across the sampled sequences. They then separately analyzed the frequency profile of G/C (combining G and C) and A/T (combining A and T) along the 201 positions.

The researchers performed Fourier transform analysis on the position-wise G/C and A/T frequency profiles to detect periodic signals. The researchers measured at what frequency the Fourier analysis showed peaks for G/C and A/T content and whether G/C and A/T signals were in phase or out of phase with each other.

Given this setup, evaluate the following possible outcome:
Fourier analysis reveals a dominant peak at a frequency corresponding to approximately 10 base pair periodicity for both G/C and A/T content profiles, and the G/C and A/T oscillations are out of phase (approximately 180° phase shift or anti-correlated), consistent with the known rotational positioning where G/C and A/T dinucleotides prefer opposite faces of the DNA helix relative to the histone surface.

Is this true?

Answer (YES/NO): YES